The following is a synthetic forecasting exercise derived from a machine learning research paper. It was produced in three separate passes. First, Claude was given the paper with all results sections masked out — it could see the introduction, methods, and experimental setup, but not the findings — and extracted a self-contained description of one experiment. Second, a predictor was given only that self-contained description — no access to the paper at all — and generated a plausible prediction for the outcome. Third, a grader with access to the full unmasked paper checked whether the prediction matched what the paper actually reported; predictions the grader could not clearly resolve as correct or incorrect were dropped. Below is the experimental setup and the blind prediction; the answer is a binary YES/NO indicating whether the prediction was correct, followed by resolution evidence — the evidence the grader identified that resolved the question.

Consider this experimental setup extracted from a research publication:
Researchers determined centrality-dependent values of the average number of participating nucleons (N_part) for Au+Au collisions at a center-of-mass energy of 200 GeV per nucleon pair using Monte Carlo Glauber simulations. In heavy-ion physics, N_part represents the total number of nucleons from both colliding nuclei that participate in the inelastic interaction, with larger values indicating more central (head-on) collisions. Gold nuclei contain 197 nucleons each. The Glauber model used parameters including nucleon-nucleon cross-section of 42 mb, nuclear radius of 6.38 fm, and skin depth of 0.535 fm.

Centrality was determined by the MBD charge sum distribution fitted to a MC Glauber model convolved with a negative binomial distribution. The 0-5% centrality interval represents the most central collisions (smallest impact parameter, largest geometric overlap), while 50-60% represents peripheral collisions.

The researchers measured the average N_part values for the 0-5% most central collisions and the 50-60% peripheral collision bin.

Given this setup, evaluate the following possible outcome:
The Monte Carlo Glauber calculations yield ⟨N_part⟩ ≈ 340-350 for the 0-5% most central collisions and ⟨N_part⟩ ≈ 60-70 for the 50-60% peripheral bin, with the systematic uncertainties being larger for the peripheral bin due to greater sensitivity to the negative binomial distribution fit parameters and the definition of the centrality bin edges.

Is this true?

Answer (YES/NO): NO